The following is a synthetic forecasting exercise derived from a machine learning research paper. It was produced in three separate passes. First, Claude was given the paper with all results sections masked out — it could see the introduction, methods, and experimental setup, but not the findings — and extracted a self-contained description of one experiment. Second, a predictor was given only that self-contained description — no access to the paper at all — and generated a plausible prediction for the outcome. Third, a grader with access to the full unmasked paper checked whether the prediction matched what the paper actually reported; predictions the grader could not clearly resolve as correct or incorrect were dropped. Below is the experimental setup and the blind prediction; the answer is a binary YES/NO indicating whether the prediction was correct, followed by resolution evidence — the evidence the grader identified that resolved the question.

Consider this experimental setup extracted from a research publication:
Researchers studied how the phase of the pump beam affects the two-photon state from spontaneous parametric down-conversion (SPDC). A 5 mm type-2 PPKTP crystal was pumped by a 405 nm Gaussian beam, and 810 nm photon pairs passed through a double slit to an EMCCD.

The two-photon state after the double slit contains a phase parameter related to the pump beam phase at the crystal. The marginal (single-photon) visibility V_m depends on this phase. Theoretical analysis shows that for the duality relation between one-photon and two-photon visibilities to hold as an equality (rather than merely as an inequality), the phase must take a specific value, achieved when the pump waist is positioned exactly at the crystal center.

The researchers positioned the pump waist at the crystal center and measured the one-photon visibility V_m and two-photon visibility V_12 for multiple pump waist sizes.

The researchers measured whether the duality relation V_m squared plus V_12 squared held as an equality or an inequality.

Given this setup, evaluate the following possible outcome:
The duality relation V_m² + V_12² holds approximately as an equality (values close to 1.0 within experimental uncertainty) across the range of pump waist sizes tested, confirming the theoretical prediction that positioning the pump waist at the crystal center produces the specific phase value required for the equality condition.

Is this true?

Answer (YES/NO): YES